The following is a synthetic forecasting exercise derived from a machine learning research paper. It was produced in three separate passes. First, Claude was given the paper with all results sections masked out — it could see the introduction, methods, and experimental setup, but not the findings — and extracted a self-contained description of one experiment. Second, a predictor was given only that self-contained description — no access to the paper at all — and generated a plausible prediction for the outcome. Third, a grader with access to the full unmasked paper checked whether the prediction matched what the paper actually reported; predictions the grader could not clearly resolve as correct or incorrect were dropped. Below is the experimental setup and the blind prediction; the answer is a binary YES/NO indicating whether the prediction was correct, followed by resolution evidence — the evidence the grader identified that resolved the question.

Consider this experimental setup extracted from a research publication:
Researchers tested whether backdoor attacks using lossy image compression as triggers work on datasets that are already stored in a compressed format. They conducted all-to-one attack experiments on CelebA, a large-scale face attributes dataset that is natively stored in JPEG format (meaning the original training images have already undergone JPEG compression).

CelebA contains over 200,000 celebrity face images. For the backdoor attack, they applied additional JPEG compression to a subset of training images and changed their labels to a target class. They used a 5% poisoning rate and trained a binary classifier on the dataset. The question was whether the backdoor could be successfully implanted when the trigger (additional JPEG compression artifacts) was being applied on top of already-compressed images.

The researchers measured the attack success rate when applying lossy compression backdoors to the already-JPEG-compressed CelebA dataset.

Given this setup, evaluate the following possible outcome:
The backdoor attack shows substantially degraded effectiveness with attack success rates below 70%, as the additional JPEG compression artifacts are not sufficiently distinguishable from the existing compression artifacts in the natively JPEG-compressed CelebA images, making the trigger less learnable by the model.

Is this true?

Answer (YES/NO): NO